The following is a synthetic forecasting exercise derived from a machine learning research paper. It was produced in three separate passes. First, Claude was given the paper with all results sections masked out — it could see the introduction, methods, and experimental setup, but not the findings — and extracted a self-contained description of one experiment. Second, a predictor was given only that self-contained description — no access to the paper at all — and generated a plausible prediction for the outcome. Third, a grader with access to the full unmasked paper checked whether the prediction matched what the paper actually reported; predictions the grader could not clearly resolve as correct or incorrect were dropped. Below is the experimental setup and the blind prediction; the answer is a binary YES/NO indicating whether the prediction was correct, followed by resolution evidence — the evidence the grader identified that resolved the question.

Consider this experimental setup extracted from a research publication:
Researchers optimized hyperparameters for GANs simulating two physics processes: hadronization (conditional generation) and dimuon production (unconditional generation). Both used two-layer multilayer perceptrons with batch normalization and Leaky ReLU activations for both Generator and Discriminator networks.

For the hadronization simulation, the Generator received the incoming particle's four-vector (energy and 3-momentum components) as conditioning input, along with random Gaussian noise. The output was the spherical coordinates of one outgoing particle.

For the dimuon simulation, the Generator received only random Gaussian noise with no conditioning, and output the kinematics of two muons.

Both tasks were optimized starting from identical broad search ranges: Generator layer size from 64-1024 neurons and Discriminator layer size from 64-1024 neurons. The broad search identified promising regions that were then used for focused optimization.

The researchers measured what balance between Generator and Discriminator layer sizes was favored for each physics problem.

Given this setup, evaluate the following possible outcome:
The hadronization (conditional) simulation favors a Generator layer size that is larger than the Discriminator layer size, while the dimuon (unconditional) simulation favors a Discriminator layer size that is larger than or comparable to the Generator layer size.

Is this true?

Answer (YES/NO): NO